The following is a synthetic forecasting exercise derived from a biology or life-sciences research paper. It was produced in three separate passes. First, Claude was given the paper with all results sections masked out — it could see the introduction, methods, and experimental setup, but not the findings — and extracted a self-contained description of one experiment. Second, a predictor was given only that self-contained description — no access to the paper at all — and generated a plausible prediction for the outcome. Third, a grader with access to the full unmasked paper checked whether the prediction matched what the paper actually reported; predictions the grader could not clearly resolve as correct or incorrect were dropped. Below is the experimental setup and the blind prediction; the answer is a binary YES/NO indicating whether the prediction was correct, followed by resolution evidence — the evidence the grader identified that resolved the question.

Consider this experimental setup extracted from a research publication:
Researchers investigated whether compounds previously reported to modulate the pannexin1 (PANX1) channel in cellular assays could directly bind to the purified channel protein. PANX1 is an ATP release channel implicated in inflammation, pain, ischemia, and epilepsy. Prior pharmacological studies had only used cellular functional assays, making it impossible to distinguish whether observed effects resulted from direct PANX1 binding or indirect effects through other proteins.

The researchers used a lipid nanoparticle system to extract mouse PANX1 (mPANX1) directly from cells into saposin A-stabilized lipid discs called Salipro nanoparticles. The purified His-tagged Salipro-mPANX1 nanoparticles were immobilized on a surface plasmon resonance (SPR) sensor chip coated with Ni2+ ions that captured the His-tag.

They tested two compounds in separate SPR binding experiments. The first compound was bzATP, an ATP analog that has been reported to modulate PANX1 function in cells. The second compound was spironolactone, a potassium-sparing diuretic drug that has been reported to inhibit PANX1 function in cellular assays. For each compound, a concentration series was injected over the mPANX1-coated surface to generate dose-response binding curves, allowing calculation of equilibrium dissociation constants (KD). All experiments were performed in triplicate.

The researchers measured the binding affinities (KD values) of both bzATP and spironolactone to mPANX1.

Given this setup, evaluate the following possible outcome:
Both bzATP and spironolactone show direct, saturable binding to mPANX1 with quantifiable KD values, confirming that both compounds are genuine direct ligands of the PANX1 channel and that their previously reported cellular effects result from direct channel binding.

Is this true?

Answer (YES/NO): YES